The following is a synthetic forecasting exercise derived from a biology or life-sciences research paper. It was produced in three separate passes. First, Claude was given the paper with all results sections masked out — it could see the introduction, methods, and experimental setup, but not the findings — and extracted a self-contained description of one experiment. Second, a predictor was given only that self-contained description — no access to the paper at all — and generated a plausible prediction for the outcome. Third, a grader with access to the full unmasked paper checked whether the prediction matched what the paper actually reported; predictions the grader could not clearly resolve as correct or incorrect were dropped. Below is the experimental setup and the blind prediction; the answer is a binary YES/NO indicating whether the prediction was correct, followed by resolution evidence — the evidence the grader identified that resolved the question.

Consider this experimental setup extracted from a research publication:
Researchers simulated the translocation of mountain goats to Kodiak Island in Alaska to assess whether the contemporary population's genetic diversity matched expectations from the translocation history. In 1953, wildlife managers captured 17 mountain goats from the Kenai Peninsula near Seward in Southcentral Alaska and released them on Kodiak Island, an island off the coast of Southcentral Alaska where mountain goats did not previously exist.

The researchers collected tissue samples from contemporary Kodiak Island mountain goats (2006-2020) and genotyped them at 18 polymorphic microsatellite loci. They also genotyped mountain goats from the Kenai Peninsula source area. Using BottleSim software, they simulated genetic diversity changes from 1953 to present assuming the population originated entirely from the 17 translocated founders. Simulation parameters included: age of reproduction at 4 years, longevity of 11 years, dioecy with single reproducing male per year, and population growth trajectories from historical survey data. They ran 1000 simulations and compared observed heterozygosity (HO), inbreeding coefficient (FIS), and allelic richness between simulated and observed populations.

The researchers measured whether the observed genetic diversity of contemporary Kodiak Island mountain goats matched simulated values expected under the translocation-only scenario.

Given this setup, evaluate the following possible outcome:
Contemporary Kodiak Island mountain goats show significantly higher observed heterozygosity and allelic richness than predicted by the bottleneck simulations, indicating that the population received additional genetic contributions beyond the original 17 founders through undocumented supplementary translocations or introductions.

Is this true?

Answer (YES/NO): NO